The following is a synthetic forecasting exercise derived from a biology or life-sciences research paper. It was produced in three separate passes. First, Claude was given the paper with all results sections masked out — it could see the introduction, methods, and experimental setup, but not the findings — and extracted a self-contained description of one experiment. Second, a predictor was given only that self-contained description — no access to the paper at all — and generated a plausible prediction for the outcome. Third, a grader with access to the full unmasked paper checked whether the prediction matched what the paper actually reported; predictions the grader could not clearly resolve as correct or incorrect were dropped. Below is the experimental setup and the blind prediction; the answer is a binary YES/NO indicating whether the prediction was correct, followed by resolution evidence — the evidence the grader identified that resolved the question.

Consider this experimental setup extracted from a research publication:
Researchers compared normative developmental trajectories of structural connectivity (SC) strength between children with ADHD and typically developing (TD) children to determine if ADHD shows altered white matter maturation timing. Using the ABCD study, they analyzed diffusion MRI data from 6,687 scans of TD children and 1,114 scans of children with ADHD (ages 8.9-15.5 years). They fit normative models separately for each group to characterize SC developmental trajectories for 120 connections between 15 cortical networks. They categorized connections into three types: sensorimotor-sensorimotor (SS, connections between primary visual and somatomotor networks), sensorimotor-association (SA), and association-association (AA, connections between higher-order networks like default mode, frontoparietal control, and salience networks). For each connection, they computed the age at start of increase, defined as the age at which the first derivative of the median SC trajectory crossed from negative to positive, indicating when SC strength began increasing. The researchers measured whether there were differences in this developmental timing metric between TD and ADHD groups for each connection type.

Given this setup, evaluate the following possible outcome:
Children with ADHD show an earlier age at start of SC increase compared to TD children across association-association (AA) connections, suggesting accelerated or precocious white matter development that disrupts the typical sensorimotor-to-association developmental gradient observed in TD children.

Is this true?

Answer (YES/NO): NO